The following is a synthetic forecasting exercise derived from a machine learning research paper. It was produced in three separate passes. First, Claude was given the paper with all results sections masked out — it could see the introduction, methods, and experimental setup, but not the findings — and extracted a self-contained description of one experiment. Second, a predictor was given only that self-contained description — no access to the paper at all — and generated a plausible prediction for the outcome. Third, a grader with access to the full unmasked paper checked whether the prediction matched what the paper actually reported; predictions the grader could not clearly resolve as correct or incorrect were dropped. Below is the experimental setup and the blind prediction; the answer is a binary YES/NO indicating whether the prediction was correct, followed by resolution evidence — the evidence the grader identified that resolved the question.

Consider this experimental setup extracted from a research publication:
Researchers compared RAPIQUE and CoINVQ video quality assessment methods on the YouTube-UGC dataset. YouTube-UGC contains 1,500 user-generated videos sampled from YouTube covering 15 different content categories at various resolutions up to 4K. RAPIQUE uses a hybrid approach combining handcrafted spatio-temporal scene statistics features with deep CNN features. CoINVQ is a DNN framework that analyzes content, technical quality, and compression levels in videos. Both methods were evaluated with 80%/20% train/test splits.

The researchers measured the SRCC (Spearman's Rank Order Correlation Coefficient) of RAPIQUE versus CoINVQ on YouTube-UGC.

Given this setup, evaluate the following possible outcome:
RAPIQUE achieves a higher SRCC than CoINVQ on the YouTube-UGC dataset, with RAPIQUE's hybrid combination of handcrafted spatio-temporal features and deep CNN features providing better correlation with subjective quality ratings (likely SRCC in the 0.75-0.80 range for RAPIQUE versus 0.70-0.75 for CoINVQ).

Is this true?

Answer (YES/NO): NO